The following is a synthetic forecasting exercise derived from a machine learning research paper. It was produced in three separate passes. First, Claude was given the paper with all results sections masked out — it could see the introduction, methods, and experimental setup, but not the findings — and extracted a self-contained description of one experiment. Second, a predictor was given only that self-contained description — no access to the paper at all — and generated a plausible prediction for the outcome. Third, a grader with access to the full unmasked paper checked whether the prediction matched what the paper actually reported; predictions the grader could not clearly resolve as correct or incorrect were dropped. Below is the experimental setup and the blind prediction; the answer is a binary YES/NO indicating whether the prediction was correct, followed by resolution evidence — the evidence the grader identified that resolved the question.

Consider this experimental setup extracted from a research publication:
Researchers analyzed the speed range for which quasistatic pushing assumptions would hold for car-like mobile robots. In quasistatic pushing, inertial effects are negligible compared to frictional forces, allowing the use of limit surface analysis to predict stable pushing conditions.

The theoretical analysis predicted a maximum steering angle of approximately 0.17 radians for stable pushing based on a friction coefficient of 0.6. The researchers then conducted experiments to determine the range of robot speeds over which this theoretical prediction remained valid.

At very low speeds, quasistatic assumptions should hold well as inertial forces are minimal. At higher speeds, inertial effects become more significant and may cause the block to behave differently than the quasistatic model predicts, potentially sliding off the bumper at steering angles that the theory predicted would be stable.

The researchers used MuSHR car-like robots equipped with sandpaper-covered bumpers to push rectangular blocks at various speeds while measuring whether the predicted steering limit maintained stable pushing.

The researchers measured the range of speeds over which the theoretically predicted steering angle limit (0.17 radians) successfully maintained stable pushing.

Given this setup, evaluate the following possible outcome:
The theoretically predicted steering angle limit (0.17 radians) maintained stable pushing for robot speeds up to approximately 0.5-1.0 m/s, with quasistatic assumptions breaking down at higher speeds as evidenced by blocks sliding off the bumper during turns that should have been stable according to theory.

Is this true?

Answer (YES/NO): NO